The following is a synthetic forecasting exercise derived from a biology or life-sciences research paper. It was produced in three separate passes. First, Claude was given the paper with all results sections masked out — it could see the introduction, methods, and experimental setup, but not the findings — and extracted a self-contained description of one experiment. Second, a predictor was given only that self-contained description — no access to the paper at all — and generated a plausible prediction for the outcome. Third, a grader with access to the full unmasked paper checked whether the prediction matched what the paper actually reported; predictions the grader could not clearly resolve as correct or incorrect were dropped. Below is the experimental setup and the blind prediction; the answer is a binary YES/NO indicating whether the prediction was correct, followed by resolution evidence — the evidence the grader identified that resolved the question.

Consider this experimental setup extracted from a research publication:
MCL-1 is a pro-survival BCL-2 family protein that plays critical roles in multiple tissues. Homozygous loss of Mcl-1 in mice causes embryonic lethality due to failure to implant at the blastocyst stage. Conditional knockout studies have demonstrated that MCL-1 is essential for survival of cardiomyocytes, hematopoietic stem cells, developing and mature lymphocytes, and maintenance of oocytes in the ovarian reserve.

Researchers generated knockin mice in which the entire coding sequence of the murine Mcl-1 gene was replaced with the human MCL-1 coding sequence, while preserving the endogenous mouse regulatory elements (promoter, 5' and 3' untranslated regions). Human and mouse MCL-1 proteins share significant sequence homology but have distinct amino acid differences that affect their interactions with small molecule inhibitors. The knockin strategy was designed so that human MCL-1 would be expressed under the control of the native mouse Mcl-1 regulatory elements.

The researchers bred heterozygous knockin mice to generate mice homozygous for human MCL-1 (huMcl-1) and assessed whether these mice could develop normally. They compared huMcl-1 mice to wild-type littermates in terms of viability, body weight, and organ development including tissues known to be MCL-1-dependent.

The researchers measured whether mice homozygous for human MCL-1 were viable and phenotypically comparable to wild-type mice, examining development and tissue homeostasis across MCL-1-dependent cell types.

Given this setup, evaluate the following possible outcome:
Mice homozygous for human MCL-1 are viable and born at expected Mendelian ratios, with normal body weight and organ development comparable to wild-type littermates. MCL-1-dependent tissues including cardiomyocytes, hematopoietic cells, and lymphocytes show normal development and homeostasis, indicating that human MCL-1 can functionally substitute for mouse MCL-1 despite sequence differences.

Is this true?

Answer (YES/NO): YES